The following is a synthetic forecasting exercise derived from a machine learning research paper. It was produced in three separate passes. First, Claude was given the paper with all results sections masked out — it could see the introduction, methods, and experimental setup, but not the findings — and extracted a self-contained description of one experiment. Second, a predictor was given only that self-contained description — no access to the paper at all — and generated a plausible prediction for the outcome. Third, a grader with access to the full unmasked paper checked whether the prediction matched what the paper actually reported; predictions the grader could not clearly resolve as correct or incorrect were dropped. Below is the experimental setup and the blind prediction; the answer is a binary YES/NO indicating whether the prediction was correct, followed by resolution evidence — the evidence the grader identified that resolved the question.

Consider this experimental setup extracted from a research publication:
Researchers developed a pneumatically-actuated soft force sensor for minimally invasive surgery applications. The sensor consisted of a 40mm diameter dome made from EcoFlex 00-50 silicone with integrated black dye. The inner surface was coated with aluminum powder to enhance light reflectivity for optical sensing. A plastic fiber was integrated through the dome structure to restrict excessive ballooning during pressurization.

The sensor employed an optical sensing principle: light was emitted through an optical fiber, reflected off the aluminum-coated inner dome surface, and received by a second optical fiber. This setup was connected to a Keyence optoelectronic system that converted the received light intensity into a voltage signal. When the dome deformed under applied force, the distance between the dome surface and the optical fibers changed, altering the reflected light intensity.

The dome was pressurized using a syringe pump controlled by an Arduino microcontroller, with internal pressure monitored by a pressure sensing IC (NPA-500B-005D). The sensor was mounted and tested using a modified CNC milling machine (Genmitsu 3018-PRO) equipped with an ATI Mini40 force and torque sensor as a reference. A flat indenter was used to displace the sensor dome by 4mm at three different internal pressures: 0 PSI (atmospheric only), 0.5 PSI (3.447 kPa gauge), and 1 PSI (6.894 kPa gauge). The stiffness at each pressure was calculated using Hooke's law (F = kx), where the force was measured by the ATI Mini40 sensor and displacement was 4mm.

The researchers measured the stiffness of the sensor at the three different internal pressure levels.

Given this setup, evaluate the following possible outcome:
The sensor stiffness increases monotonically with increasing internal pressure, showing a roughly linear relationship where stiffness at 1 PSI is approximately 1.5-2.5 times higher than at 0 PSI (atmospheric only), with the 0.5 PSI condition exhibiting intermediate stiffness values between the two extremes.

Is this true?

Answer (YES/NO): NO